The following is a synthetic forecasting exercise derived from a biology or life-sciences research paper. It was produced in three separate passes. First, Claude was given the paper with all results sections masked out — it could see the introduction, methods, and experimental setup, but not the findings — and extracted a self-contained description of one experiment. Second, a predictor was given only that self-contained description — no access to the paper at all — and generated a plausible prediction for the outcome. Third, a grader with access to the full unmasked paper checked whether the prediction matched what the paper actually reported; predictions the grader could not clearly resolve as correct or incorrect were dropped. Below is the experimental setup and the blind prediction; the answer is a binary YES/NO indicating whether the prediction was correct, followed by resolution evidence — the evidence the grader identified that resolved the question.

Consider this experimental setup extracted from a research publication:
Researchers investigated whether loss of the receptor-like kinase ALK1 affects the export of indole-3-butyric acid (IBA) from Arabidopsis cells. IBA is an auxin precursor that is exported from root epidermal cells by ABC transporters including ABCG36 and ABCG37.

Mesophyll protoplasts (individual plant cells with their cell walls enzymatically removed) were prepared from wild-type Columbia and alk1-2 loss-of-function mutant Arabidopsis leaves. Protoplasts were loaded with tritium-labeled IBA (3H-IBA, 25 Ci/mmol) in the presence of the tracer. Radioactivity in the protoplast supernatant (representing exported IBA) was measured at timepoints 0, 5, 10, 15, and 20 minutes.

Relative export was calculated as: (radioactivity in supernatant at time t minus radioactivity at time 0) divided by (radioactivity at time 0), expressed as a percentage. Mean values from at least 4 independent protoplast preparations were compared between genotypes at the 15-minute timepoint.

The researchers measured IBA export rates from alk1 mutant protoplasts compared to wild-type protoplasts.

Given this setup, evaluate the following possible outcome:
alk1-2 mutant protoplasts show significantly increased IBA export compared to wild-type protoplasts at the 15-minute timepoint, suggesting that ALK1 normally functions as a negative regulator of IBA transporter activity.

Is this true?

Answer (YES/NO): YES